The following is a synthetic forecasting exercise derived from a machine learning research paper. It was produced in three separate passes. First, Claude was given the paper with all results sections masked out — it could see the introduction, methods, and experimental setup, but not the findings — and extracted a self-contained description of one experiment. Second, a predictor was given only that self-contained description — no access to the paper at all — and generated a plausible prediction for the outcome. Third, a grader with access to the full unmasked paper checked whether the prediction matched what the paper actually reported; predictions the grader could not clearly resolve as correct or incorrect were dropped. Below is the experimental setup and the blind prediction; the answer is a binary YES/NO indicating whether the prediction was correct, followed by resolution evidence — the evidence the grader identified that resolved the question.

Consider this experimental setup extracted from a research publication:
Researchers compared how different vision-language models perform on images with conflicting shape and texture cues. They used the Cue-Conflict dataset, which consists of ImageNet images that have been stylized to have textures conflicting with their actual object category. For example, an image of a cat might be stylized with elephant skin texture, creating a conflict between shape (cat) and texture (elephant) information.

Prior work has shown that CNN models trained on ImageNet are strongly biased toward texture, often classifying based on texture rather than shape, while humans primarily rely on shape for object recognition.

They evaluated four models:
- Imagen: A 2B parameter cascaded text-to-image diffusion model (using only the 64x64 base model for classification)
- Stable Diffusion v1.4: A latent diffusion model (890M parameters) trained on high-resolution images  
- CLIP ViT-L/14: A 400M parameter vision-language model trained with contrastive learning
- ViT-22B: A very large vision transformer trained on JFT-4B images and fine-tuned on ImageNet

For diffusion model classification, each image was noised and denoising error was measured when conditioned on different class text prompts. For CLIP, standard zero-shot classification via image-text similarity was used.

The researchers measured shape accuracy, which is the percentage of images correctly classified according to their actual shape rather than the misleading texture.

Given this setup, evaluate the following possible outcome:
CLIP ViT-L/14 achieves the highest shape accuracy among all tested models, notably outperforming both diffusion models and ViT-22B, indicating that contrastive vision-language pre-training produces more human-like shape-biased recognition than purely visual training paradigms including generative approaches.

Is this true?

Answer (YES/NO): NO